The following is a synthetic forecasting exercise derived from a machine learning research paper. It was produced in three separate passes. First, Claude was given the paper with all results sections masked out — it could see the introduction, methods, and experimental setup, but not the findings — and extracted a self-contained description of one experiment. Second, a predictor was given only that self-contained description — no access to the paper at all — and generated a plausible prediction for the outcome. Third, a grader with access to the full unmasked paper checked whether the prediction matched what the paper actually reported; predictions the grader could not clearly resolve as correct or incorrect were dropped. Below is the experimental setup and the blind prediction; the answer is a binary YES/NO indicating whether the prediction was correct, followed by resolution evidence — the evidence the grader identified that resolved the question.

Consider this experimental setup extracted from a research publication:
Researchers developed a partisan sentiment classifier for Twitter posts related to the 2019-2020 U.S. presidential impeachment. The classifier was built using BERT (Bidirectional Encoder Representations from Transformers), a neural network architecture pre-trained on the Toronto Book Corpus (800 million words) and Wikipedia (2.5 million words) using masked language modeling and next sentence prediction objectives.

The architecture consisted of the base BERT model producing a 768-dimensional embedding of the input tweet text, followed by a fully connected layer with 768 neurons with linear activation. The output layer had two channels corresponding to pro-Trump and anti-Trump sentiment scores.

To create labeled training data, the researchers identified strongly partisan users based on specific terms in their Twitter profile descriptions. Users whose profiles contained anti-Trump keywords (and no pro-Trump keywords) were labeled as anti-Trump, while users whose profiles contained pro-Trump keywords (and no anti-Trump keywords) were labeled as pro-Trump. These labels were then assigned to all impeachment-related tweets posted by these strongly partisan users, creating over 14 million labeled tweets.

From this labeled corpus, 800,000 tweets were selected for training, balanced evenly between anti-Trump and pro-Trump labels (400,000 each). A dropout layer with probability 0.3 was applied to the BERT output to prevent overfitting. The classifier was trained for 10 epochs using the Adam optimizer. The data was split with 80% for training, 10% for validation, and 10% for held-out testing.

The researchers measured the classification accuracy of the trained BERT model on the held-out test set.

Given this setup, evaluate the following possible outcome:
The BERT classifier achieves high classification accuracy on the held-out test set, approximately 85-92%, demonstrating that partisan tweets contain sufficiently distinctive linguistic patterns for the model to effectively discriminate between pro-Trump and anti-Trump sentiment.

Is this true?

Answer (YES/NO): NO